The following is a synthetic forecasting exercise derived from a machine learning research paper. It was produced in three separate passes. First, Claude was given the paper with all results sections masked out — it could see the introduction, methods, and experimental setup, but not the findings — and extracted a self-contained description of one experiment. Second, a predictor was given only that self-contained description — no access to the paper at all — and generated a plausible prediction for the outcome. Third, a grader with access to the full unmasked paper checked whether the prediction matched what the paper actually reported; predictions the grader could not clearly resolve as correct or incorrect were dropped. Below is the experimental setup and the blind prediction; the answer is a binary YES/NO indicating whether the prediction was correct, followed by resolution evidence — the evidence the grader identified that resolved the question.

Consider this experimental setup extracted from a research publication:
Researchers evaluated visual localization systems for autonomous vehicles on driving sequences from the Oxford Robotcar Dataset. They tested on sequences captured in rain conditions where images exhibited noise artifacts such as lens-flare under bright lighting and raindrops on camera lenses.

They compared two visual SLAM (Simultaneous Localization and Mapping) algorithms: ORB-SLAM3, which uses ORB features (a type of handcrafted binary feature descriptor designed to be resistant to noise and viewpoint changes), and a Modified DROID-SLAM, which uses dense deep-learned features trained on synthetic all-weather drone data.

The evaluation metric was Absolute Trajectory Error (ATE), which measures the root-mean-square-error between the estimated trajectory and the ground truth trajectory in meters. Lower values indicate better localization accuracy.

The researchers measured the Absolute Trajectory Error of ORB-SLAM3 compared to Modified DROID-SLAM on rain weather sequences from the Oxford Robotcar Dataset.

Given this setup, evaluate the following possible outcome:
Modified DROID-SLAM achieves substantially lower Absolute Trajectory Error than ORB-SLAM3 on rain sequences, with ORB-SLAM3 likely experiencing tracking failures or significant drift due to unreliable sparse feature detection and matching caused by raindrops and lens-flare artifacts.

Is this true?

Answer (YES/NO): YES